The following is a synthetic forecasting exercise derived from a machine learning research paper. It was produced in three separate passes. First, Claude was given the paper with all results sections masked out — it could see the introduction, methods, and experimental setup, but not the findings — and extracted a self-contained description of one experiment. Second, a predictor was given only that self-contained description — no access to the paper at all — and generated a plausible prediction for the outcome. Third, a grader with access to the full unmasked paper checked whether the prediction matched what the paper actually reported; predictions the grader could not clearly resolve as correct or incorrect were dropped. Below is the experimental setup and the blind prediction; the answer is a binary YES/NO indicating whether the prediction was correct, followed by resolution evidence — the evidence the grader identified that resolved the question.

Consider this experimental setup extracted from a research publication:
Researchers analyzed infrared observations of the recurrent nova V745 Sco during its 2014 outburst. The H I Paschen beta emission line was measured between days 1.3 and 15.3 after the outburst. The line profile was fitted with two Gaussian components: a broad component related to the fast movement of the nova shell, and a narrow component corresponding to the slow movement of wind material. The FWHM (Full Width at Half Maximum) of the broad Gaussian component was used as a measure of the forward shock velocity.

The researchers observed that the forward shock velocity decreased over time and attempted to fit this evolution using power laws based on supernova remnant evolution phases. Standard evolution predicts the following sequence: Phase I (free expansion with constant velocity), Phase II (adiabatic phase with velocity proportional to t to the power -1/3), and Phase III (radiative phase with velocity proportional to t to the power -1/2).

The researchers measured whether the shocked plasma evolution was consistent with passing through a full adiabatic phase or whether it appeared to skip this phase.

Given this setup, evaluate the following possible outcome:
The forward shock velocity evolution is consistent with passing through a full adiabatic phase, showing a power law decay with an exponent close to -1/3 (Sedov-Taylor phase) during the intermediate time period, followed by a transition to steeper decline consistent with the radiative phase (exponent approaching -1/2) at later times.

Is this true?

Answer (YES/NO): NO